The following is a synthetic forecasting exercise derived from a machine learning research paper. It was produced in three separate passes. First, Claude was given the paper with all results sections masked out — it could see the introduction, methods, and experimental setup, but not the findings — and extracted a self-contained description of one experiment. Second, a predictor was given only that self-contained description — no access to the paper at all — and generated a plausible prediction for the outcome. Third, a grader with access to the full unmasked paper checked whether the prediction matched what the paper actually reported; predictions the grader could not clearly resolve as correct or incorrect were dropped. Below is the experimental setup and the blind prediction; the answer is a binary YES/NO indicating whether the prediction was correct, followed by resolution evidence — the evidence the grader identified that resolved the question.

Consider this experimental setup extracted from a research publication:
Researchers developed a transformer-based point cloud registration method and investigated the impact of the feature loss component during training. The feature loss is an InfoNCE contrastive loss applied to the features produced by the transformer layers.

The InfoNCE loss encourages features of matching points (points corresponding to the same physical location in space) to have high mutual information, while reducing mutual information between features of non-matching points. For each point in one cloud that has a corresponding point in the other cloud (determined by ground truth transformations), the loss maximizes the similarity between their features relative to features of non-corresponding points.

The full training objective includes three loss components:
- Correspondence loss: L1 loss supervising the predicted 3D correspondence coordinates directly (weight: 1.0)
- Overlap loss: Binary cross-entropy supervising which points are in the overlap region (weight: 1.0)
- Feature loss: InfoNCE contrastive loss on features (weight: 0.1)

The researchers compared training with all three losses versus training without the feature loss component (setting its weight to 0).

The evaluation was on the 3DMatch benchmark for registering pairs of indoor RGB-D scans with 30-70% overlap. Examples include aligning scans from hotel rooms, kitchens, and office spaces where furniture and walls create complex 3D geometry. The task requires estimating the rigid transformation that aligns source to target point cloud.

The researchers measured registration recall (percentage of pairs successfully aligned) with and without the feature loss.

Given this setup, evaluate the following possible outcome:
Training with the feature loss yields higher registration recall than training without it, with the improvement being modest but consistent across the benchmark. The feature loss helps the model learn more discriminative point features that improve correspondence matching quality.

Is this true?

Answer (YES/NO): YES